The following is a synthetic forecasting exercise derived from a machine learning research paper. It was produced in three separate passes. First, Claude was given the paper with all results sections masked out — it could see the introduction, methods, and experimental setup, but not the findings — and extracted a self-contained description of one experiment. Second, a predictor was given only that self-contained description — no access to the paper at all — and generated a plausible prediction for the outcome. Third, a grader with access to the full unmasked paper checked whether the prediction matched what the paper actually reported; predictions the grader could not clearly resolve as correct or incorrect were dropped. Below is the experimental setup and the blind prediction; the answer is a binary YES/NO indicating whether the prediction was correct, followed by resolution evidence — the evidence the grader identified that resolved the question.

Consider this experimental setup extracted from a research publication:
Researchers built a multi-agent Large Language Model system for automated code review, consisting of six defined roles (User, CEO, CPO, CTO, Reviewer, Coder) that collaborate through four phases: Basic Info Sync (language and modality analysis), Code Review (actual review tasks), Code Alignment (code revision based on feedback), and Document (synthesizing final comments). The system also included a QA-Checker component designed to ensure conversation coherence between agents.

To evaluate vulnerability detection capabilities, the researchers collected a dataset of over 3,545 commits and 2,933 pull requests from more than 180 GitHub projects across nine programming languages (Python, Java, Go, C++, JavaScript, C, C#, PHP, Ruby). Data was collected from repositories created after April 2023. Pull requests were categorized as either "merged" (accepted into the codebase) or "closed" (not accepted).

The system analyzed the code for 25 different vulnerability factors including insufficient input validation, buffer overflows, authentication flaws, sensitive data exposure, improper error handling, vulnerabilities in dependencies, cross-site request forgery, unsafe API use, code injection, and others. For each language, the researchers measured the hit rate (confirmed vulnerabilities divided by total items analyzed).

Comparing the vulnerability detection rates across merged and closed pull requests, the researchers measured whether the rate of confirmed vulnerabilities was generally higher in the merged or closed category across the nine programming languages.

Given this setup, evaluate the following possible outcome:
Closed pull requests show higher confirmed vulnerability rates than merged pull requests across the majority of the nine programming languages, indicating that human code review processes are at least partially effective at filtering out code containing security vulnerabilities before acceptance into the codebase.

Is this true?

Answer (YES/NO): YES